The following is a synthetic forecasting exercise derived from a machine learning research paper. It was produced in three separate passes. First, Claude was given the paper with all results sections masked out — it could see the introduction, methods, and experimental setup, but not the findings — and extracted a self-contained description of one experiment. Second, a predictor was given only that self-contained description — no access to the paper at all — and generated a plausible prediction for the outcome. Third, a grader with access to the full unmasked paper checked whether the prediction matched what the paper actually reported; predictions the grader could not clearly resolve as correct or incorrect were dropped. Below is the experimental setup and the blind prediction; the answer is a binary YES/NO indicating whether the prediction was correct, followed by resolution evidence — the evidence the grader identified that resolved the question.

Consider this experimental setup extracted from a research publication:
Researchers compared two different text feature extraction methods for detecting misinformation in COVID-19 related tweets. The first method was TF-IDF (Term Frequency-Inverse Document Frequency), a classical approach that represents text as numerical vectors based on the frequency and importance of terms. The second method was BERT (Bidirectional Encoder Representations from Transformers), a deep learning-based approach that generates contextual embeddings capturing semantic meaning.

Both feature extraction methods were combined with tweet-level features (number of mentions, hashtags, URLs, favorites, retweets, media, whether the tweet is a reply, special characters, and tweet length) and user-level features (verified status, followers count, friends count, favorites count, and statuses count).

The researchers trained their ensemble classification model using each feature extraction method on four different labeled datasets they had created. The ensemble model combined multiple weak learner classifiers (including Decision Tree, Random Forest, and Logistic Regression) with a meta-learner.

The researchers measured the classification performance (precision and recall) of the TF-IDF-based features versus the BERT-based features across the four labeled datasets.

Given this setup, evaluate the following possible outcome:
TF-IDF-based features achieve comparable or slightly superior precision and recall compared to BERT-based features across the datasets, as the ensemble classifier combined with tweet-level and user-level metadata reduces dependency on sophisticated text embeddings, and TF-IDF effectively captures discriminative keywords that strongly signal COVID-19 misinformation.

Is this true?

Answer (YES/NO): YES